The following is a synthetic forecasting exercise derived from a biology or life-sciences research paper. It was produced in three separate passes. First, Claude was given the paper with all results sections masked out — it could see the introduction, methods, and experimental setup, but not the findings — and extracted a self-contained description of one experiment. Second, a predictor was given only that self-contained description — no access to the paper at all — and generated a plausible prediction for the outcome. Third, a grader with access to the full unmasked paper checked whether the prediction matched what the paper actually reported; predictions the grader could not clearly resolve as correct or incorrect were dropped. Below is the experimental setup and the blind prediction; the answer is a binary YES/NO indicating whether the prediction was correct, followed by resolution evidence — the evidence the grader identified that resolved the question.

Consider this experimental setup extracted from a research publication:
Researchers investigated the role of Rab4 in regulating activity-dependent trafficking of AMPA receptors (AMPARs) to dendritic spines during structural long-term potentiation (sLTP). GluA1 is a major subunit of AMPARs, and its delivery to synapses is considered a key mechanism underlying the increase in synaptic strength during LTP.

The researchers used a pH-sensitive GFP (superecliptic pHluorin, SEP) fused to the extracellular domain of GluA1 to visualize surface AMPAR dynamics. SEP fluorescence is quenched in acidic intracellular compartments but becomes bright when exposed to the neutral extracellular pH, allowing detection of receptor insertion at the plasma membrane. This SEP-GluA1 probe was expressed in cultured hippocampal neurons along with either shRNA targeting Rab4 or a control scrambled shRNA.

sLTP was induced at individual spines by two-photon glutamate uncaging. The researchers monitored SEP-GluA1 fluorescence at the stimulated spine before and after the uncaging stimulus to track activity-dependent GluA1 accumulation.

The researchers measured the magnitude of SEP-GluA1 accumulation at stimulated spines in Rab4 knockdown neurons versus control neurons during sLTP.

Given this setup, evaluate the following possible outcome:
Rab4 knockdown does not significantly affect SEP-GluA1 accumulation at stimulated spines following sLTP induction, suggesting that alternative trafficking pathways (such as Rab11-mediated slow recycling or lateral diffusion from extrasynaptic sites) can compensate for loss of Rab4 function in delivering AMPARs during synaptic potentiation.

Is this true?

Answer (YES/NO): NO